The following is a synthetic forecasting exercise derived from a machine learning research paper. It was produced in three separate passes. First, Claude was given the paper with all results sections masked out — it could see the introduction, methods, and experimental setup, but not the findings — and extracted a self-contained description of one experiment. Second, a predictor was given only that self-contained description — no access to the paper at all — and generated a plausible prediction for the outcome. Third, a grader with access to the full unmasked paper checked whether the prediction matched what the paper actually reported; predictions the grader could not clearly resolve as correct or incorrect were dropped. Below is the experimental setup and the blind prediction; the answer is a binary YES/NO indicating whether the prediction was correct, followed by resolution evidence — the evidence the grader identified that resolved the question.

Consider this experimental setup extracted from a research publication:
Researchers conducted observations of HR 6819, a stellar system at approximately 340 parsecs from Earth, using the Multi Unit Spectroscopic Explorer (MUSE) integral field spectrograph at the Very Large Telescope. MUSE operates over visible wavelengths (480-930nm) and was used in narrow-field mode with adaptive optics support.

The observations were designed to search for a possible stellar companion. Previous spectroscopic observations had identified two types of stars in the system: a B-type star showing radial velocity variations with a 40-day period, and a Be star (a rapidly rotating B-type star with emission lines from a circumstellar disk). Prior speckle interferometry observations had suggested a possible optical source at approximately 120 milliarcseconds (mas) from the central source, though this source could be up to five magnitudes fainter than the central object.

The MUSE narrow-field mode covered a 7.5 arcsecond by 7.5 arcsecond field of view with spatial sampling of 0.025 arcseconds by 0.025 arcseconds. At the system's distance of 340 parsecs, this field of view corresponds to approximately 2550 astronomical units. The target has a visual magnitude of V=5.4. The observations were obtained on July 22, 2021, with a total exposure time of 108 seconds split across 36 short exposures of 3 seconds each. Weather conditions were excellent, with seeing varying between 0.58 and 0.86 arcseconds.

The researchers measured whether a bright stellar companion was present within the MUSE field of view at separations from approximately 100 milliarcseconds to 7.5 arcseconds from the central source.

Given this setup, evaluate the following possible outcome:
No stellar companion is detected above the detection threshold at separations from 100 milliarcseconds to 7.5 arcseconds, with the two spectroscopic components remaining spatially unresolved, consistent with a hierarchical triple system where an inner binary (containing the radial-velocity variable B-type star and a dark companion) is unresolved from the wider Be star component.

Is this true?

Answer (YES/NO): NO